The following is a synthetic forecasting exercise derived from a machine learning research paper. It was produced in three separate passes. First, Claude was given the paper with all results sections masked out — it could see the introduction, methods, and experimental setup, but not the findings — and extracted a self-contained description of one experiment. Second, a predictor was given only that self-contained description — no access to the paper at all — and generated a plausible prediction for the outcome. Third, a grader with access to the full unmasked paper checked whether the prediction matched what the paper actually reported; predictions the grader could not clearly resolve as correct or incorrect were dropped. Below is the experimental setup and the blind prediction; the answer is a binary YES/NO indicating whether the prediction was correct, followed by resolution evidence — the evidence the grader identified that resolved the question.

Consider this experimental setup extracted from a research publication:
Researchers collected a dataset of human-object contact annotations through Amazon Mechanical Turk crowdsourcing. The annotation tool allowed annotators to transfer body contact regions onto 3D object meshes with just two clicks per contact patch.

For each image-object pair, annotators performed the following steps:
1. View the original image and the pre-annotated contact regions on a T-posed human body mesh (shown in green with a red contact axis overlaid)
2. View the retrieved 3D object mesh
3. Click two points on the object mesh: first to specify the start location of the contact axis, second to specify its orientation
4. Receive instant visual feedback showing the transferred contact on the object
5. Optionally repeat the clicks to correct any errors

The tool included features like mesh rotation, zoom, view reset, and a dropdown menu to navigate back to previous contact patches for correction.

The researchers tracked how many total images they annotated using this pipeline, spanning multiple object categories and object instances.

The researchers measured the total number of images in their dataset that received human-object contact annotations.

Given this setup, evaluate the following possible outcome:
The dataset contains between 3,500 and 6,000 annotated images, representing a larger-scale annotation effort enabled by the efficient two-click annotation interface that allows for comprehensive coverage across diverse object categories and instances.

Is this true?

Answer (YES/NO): YES